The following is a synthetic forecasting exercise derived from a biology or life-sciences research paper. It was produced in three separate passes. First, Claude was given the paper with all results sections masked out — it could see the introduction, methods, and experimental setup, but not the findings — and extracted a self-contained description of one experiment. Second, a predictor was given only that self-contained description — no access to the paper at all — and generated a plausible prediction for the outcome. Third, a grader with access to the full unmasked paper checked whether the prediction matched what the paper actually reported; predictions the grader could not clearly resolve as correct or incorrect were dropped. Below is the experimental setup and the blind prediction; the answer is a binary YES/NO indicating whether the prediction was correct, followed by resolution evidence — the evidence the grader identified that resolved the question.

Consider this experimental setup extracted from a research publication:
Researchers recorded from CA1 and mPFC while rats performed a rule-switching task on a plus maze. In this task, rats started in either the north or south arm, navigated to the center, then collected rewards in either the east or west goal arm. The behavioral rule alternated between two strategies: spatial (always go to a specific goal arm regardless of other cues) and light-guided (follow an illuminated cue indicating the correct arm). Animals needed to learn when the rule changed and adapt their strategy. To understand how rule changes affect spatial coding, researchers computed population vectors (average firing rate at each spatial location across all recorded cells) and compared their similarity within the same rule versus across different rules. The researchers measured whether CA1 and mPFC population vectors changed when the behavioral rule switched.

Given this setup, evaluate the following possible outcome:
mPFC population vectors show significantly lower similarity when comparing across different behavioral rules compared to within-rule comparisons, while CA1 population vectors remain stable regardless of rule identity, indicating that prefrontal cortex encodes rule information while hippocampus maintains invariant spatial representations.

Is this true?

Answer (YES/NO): NO